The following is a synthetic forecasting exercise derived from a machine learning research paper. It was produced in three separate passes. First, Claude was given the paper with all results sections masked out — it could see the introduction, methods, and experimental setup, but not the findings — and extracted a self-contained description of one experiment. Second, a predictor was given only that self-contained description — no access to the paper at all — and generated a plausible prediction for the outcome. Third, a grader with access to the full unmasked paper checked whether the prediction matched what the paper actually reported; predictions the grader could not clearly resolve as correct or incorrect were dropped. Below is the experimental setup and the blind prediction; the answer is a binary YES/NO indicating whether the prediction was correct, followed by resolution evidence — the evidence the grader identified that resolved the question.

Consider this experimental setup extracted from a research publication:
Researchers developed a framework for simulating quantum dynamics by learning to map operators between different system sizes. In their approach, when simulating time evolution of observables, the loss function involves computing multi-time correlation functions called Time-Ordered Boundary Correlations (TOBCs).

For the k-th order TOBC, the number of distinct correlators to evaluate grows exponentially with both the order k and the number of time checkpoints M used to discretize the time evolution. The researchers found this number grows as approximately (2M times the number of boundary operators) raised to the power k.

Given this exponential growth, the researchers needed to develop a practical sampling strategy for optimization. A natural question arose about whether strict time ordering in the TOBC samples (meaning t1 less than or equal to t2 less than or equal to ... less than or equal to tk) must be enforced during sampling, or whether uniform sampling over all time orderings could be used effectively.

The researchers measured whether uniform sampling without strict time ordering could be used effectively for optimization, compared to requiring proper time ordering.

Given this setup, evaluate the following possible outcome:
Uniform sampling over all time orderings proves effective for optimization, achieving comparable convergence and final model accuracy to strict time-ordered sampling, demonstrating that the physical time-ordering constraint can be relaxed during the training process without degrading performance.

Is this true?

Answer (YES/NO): NO